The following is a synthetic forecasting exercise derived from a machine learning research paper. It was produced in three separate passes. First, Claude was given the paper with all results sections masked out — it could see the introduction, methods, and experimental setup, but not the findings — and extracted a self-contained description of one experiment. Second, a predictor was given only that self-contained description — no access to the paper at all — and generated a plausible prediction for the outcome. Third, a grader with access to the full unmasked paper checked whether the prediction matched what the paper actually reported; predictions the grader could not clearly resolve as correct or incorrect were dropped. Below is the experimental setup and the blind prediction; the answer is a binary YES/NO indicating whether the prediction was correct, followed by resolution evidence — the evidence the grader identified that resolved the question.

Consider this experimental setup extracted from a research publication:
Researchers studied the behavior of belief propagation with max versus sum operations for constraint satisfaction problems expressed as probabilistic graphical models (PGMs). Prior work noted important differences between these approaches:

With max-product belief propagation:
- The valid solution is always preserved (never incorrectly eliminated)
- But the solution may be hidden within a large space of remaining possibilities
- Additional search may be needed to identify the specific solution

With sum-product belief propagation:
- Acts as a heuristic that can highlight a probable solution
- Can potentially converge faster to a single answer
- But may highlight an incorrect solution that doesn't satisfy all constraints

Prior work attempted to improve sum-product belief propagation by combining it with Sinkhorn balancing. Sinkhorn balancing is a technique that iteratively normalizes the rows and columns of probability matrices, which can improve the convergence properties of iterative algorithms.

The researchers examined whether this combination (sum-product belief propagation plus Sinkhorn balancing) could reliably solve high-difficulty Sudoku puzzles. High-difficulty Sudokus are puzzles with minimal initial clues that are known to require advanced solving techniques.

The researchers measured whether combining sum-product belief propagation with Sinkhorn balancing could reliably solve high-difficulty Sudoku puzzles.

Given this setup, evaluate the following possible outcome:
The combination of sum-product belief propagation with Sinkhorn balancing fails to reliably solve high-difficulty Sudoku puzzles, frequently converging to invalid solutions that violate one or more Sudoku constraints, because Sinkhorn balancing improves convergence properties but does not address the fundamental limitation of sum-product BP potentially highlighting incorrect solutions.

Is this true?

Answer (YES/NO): YES